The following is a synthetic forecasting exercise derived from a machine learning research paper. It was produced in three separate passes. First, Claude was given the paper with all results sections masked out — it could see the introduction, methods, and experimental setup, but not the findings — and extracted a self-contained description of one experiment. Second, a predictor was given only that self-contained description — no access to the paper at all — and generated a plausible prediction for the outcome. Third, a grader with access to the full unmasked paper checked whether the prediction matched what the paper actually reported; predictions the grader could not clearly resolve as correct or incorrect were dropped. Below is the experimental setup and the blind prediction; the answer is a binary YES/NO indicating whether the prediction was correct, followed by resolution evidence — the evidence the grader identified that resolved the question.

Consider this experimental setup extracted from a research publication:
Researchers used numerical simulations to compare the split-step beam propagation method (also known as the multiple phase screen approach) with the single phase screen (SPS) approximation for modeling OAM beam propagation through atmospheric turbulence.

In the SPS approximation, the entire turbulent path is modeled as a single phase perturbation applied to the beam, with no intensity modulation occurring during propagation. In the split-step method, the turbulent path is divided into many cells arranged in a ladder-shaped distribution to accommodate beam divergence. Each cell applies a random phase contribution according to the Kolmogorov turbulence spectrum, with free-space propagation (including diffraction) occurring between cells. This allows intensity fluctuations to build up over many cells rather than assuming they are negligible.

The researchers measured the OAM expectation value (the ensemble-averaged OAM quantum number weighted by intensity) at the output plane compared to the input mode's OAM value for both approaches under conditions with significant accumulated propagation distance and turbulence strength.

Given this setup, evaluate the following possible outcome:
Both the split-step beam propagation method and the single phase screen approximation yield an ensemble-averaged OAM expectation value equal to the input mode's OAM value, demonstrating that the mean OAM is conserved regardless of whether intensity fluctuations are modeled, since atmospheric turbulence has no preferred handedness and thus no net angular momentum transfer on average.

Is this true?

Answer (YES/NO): NO